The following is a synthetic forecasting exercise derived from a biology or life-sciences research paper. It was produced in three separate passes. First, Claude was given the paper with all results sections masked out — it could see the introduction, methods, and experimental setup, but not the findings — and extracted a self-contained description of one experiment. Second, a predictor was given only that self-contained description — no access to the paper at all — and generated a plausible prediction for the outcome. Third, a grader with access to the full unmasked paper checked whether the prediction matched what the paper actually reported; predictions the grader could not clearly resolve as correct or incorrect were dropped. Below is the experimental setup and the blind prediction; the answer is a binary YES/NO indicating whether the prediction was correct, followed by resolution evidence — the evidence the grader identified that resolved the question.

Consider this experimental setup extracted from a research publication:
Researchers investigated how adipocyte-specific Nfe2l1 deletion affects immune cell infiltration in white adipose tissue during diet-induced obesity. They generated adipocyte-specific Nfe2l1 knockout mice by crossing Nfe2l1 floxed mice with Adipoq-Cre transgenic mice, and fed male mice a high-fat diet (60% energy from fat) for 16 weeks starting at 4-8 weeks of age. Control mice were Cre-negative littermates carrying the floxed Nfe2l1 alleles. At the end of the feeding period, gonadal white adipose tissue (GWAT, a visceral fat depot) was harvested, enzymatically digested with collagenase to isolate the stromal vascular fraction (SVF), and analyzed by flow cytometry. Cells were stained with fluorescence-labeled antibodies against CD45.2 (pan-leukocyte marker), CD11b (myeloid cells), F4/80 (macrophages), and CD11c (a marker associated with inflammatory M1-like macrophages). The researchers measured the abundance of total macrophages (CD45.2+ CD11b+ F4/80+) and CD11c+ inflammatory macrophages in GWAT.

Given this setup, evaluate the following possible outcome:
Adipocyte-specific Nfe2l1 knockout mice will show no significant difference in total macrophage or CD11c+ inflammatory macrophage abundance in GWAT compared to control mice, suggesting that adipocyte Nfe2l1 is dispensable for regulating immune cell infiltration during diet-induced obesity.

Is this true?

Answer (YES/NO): NO